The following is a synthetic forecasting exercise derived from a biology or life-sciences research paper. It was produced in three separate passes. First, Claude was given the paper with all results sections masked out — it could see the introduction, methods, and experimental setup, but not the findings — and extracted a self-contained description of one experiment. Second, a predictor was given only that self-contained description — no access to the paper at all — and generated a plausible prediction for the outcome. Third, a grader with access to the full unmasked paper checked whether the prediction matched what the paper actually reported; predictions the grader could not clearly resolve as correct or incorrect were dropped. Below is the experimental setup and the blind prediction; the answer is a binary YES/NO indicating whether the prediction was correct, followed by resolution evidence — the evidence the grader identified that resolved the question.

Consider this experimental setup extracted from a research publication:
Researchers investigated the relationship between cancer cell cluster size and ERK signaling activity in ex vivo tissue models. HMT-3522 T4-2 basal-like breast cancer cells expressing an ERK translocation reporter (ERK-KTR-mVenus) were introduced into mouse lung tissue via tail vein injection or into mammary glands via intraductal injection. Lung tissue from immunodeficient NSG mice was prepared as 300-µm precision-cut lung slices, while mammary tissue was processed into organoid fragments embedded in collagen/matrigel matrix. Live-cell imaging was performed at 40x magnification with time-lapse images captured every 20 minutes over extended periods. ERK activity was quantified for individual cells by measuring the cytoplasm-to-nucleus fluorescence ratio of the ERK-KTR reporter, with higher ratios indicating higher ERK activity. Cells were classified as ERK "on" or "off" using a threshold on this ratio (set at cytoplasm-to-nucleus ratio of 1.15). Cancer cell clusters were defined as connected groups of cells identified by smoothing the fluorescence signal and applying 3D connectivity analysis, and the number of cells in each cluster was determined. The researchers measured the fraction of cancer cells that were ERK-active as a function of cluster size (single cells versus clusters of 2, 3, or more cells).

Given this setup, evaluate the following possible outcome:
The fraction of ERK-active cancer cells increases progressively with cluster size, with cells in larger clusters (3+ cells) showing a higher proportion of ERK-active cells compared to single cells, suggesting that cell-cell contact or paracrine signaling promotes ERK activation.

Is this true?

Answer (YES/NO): YES